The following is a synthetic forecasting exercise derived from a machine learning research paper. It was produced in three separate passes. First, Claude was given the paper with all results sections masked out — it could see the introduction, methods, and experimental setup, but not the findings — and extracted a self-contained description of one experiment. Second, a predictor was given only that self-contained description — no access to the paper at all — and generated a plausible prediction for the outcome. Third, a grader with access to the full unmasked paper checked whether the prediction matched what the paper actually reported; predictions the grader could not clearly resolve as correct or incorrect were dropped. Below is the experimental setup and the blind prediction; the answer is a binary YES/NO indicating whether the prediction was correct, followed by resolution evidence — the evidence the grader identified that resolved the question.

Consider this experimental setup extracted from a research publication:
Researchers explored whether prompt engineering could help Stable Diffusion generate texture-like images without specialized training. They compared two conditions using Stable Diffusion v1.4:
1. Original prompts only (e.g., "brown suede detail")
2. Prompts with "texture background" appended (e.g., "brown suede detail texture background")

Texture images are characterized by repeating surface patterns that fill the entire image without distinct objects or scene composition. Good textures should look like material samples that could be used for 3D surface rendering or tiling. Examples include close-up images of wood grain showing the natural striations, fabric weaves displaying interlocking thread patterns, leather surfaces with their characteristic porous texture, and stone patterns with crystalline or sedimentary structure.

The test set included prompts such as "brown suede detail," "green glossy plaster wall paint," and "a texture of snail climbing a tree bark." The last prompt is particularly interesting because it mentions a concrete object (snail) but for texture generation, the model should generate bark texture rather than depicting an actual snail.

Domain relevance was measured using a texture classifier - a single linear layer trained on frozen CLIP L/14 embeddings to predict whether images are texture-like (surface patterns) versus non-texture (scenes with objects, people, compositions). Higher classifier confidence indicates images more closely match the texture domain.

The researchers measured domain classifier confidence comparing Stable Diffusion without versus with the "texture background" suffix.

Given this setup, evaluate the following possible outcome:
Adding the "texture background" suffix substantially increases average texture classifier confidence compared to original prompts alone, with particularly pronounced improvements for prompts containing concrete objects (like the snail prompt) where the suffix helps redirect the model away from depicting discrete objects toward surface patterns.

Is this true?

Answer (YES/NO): NO